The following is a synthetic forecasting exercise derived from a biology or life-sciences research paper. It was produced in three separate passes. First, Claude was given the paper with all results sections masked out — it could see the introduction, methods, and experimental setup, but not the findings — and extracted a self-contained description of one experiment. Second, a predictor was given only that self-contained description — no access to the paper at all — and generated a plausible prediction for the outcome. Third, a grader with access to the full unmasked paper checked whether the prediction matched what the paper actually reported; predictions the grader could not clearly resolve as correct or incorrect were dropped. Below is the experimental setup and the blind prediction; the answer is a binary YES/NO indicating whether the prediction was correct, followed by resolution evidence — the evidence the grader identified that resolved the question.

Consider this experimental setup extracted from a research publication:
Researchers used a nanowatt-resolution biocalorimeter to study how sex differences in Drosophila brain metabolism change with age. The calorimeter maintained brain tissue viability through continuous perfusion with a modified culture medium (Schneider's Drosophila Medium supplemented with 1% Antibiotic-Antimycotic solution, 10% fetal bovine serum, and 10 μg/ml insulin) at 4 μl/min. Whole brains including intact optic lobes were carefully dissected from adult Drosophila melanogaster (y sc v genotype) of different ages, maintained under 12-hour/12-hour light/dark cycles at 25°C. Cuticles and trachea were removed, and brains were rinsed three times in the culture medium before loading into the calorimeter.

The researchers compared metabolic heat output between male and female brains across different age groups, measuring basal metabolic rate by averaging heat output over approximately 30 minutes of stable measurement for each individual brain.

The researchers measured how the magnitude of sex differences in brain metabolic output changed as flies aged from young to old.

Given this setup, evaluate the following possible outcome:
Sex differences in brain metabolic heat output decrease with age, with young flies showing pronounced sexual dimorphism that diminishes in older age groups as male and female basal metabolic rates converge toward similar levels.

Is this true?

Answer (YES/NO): YES